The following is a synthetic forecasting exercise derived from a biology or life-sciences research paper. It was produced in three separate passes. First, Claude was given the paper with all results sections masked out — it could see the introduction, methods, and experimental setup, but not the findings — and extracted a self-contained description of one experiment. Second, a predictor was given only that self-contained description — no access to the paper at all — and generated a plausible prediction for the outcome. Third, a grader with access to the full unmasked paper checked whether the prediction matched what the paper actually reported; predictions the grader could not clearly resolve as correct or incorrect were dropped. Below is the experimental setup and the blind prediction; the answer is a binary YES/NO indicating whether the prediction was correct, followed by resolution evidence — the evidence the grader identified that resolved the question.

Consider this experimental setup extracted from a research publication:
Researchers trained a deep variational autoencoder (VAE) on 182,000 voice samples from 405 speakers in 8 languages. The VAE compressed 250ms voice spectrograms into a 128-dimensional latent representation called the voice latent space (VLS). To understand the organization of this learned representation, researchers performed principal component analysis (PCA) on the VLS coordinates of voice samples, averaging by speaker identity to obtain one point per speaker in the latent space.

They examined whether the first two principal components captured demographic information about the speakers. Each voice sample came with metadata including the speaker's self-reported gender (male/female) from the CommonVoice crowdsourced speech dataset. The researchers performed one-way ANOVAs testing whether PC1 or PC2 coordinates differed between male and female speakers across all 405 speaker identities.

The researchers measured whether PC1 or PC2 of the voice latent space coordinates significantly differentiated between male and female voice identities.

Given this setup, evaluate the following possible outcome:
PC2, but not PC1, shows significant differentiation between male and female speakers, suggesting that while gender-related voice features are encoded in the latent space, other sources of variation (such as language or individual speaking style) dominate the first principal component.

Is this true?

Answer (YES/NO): YES